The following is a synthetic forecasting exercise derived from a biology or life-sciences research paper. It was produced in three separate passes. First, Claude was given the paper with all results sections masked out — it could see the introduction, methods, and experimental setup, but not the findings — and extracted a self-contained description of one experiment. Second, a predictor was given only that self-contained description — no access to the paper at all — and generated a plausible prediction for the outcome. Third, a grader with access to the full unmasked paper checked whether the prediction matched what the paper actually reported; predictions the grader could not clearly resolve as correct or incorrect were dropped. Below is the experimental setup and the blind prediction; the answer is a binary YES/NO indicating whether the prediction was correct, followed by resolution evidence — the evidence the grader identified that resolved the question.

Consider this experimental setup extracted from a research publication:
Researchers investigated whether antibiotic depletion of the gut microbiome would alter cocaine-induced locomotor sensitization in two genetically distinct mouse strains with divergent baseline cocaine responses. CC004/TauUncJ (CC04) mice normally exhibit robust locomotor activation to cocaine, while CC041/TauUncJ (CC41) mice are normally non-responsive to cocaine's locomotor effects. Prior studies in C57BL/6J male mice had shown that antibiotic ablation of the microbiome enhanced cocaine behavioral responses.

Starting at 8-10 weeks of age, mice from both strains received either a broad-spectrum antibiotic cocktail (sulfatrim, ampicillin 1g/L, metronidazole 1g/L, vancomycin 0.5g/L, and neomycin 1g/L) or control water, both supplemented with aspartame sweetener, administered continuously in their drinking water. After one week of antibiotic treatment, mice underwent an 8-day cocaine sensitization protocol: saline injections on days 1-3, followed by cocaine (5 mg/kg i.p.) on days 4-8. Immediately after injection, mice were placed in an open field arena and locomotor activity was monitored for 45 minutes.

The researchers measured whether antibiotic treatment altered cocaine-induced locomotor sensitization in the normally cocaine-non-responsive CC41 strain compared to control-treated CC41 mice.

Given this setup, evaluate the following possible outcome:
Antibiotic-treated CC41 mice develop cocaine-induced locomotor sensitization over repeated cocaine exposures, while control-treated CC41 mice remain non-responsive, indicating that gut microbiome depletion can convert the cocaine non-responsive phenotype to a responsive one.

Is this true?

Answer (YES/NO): NO